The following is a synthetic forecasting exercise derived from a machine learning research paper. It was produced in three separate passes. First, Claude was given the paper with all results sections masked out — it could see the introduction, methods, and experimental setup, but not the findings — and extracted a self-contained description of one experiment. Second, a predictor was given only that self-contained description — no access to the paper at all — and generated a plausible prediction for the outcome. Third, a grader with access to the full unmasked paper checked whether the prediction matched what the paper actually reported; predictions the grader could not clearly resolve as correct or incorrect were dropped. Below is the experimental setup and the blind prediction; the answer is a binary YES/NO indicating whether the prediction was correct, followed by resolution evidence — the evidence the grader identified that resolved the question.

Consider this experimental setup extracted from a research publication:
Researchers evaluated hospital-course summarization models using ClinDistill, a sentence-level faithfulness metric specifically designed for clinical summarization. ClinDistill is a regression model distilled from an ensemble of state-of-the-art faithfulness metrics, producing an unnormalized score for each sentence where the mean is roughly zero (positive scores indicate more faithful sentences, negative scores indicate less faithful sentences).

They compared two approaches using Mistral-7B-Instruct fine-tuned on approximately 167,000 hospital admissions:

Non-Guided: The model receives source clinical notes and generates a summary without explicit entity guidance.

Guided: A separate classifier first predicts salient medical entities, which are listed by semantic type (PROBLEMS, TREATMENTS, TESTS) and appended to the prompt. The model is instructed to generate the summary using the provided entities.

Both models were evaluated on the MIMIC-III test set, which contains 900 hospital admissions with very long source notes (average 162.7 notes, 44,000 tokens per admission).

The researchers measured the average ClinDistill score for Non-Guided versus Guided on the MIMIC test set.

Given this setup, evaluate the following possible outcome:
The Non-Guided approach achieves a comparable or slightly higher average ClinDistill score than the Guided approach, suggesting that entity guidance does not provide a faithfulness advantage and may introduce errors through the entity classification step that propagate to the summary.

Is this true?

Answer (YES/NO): NO